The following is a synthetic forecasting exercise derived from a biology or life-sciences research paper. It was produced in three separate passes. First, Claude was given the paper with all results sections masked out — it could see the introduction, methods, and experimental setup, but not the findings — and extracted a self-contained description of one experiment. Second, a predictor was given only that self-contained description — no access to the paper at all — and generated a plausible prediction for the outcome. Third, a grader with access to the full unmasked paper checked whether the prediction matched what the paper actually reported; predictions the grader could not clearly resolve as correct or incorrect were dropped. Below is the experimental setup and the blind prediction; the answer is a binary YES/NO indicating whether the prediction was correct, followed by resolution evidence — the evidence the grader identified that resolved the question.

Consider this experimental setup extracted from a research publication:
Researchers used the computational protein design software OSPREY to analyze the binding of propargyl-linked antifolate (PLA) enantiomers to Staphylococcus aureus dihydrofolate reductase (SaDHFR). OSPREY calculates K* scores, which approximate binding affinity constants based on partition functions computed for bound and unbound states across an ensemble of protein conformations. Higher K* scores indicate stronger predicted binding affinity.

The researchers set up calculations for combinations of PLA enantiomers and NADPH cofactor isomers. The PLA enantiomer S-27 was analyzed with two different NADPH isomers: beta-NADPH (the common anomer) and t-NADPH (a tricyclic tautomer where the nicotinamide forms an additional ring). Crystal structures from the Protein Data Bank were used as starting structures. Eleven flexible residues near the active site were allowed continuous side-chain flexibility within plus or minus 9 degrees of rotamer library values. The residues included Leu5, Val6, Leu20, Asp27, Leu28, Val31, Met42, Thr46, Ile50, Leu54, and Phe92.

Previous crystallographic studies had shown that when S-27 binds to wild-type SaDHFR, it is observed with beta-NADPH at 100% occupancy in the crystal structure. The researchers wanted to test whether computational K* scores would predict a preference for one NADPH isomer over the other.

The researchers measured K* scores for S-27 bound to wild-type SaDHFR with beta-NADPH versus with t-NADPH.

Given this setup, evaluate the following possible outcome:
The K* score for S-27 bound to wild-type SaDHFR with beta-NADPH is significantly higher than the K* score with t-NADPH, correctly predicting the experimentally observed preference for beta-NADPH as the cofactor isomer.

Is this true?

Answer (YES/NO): YES